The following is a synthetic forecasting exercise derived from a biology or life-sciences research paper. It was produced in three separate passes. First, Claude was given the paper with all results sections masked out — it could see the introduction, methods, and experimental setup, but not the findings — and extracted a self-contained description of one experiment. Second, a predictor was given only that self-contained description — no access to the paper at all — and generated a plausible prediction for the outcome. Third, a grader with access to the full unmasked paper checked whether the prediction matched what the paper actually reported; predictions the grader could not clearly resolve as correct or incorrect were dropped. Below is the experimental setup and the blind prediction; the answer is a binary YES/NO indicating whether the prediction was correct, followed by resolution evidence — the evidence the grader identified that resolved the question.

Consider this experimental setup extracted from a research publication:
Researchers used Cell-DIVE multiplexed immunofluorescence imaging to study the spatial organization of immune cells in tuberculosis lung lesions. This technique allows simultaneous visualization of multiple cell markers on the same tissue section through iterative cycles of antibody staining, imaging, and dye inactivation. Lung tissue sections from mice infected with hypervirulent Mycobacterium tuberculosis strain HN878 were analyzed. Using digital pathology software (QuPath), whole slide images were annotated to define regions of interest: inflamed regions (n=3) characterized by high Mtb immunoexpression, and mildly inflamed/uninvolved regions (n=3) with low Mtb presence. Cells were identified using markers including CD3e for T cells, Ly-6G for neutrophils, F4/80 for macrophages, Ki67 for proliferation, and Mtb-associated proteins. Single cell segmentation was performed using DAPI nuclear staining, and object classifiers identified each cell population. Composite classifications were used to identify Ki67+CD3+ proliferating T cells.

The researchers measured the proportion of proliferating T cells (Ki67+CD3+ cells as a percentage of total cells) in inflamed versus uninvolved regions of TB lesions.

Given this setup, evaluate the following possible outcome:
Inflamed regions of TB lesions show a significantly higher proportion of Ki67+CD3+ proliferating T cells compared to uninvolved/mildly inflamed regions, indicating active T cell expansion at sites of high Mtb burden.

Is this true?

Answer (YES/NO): NO